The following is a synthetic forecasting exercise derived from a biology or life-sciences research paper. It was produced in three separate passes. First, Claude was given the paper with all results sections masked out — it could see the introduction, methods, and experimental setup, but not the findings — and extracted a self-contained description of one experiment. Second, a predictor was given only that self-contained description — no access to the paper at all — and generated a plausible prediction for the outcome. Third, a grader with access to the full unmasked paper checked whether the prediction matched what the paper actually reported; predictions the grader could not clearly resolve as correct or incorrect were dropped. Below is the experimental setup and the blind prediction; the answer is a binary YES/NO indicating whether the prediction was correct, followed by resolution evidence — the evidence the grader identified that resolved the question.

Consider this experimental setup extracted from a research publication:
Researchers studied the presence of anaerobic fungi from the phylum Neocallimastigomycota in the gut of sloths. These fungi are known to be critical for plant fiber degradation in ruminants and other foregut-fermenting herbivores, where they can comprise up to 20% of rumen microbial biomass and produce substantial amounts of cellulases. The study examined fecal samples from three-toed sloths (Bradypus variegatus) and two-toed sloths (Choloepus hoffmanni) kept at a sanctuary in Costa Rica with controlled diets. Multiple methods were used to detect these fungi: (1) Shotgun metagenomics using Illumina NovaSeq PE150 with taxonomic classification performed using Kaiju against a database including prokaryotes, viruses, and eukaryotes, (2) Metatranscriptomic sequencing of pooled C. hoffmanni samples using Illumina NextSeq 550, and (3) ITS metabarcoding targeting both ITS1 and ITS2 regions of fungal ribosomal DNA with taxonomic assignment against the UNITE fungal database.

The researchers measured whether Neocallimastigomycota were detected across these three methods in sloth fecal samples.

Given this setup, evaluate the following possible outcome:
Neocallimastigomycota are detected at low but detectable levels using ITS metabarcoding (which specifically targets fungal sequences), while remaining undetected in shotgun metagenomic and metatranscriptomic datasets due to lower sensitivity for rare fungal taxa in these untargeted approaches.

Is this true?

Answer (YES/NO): NO